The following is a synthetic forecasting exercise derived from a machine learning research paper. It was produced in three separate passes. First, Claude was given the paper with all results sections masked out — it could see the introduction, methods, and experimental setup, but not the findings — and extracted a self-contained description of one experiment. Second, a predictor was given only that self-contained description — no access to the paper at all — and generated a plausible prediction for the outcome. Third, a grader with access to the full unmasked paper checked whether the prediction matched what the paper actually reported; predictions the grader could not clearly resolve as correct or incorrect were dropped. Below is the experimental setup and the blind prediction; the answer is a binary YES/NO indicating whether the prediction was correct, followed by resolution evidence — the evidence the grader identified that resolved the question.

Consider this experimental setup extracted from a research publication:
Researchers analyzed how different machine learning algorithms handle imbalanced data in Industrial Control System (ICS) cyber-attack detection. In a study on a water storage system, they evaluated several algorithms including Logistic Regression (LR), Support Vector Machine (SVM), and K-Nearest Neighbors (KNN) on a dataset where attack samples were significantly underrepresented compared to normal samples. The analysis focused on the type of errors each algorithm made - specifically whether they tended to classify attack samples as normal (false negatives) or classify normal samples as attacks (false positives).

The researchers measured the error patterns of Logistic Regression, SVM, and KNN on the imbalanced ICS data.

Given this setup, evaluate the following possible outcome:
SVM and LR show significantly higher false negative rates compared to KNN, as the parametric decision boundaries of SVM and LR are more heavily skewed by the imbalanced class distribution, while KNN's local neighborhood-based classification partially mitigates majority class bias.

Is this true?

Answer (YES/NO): NO